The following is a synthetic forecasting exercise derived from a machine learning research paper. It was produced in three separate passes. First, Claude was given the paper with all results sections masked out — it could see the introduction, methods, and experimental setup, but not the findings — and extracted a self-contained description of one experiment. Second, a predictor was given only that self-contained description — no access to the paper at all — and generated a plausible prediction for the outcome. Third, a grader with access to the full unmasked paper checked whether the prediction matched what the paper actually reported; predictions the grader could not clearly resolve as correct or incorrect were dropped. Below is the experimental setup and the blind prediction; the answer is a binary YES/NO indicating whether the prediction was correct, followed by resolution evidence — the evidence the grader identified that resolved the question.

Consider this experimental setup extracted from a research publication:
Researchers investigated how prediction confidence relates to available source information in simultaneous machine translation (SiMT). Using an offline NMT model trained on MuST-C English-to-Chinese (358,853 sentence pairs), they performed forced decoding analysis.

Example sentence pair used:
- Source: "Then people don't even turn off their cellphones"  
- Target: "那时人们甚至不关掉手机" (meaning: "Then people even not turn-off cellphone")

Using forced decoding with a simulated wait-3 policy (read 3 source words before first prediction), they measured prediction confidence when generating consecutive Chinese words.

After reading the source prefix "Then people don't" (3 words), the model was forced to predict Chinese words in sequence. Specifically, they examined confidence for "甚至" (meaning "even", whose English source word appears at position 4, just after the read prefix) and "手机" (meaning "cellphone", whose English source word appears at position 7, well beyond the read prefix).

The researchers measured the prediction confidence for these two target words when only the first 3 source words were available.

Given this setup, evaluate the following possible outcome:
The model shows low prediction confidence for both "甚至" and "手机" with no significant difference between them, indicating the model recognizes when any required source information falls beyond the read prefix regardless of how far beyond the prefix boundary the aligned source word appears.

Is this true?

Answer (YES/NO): NO